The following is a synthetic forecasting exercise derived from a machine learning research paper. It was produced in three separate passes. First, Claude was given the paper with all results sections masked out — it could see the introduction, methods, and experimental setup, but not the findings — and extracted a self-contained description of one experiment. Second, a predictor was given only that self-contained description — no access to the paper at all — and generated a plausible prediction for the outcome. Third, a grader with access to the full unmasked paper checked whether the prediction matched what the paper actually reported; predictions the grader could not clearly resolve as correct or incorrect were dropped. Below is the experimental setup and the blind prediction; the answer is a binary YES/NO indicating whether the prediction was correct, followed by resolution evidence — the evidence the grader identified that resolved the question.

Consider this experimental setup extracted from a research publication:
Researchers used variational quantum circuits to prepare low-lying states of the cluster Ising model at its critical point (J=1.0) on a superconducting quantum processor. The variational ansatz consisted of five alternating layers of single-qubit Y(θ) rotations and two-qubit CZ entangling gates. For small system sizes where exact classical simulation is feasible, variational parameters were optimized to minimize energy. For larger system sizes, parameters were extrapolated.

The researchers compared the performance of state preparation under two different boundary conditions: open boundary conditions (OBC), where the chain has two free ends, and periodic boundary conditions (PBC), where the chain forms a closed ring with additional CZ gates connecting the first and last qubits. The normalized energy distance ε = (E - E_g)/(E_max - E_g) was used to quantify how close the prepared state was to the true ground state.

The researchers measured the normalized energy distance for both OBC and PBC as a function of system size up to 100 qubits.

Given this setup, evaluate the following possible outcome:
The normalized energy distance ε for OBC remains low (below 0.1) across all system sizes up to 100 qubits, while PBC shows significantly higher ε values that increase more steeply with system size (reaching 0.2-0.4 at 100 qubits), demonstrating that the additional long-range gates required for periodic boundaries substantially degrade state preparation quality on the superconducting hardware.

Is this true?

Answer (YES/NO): NO